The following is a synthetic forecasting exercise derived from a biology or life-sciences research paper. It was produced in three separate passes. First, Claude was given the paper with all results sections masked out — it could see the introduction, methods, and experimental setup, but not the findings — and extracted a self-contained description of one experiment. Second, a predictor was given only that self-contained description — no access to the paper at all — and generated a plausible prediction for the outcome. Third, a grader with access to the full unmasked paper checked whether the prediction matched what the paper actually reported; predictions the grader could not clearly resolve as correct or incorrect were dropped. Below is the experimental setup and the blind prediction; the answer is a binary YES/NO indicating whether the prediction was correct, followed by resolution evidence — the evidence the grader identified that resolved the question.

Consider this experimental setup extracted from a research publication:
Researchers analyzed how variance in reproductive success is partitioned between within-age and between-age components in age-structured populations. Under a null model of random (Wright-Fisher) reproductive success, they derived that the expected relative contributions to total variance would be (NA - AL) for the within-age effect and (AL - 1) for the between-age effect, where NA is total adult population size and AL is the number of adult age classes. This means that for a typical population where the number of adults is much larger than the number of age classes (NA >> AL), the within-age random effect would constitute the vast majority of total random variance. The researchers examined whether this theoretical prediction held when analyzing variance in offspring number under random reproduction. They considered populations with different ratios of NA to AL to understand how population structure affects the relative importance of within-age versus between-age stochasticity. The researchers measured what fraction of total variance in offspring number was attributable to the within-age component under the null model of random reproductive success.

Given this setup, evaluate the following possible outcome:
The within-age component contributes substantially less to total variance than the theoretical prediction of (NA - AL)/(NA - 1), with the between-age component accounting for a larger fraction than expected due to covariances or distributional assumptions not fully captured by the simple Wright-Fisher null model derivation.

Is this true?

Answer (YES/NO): NO